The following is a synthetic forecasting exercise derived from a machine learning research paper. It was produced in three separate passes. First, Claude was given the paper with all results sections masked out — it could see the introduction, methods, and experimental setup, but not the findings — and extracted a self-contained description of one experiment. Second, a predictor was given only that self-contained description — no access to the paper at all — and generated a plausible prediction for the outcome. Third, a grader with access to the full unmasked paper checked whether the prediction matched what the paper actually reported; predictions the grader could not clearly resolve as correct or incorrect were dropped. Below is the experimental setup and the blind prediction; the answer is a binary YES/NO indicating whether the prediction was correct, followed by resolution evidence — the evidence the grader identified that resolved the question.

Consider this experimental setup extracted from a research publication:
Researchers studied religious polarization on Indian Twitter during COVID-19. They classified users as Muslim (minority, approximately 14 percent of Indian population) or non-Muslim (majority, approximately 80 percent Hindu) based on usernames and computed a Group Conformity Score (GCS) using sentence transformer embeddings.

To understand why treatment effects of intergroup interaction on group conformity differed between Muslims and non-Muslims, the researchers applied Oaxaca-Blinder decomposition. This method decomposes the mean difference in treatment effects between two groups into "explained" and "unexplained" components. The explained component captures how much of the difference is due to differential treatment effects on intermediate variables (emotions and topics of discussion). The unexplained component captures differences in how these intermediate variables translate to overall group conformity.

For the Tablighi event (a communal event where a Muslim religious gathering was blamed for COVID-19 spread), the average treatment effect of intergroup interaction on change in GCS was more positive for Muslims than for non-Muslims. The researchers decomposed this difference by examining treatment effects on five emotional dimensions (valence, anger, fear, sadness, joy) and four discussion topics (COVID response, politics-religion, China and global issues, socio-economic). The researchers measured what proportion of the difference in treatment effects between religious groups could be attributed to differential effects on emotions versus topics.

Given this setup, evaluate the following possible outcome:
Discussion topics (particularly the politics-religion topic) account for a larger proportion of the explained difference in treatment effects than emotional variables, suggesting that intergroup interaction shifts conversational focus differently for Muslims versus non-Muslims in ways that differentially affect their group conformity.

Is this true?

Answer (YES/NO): NO